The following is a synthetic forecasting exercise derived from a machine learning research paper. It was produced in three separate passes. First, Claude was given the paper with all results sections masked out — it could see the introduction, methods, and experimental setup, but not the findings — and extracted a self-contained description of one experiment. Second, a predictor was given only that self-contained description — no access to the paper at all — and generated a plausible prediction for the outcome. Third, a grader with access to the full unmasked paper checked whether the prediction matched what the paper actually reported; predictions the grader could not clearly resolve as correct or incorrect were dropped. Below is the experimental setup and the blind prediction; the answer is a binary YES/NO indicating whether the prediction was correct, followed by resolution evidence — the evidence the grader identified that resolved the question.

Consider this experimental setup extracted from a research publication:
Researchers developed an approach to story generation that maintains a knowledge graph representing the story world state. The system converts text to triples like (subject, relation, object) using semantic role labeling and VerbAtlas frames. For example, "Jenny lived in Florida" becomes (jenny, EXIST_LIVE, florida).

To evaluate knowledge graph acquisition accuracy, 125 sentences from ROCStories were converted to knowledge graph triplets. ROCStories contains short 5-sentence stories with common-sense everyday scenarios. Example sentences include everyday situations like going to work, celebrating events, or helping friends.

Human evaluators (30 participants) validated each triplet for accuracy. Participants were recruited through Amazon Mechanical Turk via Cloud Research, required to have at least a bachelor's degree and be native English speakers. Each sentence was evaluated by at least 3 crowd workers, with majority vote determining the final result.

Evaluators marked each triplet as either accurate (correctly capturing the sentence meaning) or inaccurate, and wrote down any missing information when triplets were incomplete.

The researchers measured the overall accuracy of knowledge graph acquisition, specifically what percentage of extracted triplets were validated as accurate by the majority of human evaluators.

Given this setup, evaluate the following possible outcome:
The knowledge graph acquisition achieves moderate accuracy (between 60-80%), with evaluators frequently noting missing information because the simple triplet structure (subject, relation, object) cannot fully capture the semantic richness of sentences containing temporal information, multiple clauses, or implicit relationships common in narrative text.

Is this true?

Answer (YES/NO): NO